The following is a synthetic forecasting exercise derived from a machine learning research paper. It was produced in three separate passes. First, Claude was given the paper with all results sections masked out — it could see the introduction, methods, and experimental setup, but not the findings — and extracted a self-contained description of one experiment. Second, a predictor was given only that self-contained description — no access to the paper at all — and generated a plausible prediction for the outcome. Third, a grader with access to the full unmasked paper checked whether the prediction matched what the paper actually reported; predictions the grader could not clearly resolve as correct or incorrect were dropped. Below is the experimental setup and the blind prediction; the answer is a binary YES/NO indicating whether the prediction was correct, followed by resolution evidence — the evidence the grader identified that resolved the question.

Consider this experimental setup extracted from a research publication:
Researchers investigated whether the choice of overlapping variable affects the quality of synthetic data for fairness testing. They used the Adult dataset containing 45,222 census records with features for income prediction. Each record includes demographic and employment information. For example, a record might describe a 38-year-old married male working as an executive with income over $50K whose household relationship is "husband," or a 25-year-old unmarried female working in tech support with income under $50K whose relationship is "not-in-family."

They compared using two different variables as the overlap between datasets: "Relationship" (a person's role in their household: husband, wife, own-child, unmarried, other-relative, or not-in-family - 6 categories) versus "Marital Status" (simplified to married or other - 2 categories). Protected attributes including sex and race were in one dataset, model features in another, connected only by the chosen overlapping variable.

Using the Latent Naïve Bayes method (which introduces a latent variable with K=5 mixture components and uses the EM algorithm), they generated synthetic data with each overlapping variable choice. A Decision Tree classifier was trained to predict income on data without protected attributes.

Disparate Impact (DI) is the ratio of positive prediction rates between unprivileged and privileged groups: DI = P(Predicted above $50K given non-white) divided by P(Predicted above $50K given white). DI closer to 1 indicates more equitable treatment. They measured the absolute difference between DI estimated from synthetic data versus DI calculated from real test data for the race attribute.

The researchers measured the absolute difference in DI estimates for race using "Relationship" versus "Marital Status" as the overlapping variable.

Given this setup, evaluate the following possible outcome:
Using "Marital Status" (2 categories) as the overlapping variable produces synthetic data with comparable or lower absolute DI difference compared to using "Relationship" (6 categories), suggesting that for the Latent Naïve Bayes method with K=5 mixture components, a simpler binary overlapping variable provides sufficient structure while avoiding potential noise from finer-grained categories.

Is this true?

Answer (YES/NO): YES